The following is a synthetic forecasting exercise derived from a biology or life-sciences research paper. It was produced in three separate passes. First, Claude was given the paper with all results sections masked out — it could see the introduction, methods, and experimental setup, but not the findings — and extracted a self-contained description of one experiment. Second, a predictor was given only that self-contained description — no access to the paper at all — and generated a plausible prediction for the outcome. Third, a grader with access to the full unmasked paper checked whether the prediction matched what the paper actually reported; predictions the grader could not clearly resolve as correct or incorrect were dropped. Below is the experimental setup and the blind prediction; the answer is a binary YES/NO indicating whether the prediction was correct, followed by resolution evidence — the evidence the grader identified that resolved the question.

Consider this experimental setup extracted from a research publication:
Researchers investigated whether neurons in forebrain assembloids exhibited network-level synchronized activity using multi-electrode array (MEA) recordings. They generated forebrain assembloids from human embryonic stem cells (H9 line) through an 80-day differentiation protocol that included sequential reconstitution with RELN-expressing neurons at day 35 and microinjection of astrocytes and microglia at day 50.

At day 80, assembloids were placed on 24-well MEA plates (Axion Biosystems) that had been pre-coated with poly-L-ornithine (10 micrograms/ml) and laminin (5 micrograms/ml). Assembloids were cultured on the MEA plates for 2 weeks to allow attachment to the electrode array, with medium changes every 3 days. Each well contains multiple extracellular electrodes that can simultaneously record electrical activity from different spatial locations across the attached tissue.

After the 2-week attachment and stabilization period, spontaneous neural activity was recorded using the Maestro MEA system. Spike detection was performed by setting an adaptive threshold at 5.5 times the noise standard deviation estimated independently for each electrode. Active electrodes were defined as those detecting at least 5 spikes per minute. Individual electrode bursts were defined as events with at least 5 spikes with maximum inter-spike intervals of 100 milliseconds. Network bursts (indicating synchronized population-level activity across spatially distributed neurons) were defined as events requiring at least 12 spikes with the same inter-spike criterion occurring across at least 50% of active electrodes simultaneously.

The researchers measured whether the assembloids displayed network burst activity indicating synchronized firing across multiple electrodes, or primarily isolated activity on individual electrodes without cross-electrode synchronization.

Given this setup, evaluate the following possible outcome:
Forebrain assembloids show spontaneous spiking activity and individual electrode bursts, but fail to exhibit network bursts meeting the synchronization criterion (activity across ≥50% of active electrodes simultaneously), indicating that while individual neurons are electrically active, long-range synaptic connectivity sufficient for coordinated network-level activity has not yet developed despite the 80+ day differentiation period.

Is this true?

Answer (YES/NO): NO